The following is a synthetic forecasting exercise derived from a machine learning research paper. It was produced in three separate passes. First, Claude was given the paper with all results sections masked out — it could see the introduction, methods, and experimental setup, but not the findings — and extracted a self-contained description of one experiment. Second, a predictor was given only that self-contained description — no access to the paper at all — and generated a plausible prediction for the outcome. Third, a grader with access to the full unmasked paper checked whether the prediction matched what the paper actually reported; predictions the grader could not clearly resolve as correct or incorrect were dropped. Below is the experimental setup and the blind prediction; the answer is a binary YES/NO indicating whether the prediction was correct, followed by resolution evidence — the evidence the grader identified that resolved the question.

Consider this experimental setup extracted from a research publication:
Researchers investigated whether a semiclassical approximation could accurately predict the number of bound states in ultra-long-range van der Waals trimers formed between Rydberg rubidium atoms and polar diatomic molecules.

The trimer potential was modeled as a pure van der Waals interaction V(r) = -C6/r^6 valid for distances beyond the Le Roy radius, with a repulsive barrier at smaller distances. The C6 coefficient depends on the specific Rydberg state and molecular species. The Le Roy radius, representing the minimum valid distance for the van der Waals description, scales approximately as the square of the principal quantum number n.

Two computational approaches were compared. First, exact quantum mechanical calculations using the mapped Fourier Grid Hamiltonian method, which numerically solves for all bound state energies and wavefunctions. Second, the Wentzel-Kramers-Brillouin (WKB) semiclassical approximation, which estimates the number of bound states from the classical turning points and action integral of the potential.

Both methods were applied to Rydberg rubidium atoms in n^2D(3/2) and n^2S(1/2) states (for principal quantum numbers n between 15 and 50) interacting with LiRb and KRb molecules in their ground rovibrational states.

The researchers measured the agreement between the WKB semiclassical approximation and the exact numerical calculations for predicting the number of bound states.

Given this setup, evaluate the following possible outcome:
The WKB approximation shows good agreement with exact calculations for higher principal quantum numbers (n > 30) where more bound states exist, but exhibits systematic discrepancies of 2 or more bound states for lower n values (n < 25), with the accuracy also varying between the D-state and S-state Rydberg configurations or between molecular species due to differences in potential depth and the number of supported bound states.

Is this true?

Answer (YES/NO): NO